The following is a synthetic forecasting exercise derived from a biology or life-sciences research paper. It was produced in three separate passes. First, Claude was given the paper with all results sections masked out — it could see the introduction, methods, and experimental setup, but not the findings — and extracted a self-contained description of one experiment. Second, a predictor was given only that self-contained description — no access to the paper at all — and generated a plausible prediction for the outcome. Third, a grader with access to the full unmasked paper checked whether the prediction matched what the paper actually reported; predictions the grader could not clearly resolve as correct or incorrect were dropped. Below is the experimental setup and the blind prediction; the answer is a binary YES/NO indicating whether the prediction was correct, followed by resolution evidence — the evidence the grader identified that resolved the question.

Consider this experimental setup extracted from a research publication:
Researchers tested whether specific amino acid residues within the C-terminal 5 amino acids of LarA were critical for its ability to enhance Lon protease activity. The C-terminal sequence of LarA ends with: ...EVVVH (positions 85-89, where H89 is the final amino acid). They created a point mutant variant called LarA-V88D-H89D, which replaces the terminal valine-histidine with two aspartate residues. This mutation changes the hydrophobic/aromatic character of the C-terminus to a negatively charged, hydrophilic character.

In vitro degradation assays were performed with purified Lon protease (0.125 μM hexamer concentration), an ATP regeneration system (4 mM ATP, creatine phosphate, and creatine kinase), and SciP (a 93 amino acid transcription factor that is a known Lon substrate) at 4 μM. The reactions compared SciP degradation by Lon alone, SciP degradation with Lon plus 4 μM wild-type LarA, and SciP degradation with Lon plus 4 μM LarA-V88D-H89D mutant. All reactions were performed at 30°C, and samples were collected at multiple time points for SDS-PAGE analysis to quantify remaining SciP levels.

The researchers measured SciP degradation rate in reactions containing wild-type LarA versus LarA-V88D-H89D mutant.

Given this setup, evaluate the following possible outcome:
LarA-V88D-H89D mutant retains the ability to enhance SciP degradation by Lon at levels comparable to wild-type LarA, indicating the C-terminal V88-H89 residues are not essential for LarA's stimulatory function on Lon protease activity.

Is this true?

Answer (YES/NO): NO